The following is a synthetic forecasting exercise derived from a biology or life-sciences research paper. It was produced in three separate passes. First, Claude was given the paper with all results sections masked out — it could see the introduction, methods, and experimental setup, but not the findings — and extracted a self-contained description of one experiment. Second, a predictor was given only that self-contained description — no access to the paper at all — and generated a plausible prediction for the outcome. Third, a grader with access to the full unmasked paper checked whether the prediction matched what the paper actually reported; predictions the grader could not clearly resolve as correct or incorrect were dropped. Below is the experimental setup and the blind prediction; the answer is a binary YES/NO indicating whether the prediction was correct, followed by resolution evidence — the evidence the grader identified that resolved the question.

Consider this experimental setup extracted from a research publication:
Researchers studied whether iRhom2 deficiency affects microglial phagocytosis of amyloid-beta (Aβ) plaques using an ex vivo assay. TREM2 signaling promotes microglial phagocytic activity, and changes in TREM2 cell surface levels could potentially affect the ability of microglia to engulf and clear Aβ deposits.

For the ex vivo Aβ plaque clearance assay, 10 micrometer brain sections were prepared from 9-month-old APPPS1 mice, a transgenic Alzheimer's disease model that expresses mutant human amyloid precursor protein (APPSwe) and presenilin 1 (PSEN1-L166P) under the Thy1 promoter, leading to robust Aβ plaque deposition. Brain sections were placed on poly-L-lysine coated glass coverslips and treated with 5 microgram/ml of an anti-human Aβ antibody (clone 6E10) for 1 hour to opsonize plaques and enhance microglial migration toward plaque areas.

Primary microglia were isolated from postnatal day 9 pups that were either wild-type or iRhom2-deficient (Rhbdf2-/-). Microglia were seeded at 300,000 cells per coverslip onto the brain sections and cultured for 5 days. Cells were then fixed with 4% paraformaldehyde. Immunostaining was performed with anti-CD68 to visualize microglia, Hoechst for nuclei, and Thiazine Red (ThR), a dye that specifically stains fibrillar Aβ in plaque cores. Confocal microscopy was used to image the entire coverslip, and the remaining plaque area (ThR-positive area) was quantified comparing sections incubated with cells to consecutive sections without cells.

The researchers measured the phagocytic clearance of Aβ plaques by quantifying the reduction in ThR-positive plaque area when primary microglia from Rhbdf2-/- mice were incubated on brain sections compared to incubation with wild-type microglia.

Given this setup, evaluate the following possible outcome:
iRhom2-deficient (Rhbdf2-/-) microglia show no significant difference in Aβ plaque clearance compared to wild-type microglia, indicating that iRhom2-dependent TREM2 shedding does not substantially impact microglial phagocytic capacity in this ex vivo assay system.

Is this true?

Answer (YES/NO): NO